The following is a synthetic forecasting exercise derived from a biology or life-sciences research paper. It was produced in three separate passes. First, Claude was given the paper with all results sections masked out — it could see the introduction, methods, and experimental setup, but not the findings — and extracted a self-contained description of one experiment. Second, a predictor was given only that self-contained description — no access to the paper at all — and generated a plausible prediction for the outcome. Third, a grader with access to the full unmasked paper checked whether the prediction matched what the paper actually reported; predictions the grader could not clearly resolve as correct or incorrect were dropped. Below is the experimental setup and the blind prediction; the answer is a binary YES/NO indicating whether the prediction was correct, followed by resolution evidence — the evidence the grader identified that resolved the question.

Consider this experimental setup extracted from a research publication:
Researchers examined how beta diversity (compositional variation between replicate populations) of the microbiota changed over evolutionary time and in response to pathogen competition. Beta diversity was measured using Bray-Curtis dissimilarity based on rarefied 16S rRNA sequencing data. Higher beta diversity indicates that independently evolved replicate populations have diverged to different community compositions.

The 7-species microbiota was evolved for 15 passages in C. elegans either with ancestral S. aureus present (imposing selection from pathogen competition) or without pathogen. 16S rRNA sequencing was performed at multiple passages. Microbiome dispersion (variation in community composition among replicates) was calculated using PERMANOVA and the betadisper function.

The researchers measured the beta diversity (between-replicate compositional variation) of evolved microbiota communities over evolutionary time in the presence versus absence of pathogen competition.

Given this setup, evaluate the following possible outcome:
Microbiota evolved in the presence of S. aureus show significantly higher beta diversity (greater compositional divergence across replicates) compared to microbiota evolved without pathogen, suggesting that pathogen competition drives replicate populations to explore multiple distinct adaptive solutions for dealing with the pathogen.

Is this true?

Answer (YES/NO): YES